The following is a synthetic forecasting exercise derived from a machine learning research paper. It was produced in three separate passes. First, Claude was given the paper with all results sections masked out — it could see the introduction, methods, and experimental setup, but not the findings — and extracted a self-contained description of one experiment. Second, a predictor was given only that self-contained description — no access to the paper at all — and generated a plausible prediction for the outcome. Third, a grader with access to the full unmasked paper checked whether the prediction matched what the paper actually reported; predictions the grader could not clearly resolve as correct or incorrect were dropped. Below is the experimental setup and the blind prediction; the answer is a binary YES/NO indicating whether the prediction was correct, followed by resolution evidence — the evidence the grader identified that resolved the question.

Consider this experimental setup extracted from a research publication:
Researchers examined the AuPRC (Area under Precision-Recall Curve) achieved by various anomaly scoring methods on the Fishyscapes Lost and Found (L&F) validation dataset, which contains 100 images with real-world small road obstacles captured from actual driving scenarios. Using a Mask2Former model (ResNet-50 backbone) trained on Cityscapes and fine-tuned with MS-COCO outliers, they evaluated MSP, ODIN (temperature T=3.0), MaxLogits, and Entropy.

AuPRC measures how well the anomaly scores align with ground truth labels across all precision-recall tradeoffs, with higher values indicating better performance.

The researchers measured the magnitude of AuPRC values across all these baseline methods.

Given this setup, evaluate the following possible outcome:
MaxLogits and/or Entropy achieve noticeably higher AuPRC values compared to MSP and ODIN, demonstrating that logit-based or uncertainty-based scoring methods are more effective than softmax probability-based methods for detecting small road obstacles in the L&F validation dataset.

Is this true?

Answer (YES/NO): NO